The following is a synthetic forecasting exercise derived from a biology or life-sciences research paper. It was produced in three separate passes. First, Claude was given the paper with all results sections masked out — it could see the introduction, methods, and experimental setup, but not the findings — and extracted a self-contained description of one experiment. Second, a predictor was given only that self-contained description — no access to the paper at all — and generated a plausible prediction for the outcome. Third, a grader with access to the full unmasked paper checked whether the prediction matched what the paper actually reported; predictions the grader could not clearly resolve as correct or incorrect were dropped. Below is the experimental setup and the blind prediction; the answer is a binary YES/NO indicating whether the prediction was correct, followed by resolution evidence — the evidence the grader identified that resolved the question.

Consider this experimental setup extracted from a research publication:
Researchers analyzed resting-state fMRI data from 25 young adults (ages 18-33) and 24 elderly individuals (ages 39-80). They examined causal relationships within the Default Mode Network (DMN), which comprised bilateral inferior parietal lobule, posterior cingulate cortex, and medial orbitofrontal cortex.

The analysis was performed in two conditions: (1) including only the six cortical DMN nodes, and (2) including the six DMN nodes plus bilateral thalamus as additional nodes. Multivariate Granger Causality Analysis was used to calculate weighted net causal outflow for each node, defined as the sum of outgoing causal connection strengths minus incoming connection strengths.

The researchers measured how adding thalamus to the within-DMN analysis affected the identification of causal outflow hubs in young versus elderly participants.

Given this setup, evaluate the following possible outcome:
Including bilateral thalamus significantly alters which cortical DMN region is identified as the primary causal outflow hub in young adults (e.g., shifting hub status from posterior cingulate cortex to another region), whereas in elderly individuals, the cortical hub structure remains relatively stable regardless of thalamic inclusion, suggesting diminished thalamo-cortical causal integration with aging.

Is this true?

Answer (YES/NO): NO